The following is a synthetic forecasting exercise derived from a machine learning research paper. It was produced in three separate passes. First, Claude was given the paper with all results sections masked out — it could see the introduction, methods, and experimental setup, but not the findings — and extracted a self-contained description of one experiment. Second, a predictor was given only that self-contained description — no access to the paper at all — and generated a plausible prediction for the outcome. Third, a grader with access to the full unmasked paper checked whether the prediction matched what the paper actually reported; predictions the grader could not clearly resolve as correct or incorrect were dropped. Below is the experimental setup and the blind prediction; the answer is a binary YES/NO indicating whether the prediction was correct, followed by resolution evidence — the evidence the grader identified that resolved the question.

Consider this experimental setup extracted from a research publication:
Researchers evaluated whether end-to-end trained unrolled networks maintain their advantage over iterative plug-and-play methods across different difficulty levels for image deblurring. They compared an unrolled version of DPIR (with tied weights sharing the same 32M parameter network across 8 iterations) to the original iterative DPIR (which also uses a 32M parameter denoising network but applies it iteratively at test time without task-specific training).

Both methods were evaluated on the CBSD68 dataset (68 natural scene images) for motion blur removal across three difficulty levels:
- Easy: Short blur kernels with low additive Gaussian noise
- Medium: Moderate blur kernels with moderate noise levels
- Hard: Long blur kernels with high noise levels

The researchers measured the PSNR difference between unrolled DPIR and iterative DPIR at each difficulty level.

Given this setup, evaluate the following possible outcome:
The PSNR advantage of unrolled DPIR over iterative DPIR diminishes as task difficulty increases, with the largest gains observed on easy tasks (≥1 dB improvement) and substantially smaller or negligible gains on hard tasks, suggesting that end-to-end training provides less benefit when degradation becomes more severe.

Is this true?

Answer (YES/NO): NO